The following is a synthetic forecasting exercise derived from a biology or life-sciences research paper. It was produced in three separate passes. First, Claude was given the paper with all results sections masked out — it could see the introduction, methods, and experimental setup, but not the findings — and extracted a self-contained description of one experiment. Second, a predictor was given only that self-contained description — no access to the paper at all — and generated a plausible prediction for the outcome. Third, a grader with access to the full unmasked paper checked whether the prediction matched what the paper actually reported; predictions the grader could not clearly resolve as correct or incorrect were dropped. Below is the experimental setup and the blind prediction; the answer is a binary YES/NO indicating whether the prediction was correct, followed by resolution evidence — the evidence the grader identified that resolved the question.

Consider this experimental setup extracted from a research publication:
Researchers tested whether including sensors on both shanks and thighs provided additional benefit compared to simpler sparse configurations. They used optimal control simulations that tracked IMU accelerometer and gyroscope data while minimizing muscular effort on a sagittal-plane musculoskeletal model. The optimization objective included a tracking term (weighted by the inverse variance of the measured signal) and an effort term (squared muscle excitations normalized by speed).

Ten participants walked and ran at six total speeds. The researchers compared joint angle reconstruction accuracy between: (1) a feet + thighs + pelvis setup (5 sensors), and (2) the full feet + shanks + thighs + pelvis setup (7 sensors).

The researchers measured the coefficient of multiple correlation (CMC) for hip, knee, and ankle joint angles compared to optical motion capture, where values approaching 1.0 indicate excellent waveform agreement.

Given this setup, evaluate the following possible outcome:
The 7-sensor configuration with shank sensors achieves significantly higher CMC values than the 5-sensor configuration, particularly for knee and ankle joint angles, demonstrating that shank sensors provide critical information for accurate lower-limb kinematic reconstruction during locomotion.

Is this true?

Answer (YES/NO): NO